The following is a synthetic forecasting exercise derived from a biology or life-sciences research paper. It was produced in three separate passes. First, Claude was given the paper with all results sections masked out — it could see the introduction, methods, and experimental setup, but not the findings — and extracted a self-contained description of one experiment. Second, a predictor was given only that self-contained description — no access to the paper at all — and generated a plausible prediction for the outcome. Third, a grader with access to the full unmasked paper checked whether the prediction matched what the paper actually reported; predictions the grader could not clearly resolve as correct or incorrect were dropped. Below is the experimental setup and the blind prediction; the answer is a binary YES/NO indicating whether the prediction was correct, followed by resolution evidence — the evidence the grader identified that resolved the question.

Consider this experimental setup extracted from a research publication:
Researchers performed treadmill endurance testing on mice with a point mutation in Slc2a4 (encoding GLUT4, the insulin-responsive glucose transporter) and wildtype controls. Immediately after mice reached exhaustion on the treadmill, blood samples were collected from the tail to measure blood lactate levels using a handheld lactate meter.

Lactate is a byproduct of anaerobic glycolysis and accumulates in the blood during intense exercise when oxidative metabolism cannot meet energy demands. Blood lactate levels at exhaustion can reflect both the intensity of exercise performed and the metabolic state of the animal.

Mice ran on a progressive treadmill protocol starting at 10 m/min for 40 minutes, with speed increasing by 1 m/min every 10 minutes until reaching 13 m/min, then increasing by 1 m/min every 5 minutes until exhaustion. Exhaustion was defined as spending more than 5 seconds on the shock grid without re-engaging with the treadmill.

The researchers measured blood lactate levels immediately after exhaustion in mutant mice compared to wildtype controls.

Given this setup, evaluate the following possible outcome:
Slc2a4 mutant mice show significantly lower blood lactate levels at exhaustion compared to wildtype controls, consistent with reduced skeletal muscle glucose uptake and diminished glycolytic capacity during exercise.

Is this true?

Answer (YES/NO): YES